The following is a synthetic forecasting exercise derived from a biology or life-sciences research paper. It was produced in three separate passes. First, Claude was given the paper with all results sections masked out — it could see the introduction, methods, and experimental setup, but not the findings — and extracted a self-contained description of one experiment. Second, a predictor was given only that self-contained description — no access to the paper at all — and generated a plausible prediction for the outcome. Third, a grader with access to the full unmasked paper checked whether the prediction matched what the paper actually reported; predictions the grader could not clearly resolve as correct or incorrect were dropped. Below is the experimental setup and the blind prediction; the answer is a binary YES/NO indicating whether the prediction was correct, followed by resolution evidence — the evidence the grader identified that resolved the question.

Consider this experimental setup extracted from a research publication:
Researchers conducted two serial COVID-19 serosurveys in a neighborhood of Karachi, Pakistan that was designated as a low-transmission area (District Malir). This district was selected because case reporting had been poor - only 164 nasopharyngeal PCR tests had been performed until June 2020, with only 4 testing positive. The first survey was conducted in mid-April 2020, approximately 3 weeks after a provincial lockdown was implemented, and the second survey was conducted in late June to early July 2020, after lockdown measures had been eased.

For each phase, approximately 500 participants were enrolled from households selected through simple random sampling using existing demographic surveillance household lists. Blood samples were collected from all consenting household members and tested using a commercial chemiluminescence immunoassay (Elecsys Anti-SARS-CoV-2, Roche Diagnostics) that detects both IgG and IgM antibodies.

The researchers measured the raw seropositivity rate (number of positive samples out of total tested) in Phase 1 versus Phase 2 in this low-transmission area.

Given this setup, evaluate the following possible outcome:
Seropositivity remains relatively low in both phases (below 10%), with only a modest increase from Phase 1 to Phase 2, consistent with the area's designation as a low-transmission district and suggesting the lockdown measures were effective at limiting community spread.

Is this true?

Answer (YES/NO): NO